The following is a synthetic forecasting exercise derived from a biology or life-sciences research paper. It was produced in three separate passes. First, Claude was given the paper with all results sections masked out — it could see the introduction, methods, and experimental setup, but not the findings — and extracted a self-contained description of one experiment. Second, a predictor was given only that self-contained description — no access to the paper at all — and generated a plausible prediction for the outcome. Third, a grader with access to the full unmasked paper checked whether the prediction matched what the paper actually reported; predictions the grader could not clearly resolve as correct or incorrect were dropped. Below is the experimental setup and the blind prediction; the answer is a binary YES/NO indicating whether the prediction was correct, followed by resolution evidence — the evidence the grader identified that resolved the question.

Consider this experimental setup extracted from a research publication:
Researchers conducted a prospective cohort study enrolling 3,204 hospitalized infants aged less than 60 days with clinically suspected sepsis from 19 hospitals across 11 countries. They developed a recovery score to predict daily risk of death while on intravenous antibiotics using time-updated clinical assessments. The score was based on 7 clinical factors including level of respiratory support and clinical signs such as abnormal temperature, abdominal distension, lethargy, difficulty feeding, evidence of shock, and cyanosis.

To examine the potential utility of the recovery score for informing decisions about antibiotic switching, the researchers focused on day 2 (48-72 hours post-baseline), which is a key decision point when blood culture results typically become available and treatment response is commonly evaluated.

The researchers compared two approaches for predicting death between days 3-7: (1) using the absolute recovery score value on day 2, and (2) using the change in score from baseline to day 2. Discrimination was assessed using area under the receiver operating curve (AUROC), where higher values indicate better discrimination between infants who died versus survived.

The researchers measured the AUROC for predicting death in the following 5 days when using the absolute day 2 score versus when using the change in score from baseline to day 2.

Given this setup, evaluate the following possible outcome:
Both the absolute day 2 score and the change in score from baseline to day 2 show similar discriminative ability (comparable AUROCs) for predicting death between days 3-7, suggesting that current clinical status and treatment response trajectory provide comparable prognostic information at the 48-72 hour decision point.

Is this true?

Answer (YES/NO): NO